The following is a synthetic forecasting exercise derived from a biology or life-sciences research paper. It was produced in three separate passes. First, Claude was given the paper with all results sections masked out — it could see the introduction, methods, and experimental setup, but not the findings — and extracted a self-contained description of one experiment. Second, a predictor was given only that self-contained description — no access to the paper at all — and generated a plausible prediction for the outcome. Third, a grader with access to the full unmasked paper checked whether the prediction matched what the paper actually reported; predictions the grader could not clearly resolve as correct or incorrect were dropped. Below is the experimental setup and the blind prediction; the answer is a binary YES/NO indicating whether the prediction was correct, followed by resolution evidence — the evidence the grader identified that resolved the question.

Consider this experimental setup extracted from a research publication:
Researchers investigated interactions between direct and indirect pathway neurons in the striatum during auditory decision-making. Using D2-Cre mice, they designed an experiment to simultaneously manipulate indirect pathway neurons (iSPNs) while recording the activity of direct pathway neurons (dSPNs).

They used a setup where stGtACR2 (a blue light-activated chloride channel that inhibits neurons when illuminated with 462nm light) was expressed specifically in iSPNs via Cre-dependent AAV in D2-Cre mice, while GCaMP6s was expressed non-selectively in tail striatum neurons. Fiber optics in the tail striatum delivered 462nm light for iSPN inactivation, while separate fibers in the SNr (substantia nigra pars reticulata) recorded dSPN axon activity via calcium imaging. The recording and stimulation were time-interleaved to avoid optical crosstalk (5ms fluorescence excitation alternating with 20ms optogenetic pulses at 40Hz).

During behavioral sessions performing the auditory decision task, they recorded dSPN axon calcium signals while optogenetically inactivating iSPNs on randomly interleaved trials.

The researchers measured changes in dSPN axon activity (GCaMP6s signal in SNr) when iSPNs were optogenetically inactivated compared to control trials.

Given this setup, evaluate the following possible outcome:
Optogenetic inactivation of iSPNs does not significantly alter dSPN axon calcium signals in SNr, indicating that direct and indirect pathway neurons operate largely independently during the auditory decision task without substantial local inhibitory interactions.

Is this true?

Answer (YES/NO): NO